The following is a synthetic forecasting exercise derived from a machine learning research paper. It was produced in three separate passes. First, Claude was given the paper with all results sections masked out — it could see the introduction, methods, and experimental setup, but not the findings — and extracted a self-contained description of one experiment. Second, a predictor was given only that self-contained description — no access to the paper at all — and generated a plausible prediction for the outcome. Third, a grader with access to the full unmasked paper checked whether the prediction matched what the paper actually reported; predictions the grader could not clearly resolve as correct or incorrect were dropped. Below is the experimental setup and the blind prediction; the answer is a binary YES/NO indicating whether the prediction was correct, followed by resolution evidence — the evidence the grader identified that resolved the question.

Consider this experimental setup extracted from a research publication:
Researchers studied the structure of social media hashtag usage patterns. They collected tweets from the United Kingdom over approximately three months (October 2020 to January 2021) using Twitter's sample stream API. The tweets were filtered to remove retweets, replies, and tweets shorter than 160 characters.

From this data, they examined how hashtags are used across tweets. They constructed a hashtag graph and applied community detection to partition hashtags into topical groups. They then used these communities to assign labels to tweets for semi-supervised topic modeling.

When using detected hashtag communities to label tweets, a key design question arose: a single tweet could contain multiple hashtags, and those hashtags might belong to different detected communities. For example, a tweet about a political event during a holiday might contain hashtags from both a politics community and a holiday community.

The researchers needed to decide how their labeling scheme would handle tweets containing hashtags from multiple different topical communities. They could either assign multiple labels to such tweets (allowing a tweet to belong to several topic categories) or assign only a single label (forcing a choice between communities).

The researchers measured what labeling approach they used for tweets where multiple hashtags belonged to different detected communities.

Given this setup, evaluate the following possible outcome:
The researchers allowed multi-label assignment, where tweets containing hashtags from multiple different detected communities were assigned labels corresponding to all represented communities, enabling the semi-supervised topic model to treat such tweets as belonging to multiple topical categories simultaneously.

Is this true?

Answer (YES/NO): YES